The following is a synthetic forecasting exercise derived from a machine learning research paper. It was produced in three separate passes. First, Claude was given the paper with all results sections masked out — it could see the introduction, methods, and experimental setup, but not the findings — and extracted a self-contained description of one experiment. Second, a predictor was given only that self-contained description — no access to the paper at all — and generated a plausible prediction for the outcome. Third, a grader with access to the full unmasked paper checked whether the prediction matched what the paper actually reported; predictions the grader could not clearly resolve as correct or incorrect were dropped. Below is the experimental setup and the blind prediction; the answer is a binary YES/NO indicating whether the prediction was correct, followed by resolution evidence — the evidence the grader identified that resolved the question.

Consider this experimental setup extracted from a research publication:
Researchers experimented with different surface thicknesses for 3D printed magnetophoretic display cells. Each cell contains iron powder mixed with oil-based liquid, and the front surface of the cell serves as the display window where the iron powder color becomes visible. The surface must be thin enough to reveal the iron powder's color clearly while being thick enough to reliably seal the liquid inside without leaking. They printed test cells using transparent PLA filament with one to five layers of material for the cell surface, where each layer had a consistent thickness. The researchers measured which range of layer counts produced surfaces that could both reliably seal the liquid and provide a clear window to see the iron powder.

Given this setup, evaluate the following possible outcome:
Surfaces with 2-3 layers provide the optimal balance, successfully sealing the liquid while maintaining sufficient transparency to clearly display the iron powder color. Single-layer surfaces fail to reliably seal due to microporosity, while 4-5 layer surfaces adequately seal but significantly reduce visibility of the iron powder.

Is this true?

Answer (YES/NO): NO